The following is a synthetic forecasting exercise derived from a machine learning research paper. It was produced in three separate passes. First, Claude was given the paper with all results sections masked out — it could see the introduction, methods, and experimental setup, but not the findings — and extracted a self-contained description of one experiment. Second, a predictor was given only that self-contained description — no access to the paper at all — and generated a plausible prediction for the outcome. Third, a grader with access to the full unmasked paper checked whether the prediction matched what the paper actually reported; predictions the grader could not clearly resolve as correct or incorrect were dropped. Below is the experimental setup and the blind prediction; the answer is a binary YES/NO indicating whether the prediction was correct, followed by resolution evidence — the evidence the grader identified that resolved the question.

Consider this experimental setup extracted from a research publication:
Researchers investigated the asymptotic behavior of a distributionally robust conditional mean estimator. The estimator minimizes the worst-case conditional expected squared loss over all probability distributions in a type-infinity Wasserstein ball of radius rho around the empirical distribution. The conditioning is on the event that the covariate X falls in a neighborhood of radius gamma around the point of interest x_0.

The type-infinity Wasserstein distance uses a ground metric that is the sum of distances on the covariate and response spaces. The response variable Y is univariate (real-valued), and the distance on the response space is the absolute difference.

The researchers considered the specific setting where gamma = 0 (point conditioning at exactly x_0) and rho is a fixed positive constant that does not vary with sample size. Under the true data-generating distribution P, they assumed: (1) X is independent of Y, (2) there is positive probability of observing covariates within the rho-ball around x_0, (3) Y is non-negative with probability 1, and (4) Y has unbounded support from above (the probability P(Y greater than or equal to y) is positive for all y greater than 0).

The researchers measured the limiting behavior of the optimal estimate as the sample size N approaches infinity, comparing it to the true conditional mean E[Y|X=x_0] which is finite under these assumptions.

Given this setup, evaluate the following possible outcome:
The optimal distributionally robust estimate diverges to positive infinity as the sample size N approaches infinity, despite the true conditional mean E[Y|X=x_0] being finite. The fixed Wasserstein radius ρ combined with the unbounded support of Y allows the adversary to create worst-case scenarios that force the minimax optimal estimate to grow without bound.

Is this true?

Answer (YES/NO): YES